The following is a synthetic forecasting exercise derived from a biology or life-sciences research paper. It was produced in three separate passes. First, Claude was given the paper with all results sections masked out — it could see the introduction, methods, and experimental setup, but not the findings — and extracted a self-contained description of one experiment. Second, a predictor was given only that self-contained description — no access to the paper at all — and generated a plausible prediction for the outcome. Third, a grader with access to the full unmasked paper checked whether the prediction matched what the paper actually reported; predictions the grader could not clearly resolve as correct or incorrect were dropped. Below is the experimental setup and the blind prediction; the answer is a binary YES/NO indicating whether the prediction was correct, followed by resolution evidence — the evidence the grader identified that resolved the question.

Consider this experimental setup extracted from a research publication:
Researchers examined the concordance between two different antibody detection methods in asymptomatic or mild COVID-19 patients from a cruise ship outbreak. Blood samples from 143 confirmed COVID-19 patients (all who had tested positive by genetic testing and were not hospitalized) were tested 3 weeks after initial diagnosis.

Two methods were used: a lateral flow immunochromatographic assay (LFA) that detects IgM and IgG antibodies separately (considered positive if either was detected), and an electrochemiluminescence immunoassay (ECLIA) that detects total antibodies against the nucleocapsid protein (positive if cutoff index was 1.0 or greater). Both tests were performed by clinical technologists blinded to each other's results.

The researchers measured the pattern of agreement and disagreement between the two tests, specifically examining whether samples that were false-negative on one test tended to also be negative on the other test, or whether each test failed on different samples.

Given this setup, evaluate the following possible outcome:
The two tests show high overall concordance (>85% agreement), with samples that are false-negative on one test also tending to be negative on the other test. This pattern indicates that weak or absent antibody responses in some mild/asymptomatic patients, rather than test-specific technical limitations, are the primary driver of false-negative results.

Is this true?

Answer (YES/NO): NO